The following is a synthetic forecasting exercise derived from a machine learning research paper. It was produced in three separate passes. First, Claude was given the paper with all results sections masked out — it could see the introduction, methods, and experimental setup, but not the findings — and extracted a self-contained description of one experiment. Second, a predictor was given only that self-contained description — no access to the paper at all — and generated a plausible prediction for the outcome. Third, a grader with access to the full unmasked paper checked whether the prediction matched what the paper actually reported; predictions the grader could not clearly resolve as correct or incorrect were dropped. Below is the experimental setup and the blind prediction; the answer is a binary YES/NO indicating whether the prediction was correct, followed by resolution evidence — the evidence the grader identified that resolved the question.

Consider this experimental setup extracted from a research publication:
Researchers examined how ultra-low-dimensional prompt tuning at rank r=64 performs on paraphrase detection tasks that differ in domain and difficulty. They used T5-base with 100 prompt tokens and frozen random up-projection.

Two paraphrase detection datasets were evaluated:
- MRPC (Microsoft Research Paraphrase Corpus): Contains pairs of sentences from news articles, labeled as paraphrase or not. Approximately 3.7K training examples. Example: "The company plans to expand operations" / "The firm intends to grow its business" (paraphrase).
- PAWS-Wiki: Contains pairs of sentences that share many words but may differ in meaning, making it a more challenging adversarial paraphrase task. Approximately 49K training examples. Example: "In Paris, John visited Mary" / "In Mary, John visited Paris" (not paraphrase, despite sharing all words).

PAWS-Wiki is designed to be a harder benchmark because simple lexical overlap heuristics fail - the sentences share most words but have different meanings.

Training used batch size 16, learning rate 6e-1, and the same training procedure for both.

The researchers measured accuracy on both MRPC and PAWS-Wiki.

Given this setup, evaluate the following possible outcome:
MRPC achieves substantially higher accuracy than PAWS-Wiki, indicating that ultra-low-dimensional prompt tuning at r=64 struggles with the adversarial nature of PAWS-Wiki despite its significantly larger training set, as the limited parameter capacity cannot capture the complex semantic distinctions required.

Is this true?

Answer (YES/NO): NO